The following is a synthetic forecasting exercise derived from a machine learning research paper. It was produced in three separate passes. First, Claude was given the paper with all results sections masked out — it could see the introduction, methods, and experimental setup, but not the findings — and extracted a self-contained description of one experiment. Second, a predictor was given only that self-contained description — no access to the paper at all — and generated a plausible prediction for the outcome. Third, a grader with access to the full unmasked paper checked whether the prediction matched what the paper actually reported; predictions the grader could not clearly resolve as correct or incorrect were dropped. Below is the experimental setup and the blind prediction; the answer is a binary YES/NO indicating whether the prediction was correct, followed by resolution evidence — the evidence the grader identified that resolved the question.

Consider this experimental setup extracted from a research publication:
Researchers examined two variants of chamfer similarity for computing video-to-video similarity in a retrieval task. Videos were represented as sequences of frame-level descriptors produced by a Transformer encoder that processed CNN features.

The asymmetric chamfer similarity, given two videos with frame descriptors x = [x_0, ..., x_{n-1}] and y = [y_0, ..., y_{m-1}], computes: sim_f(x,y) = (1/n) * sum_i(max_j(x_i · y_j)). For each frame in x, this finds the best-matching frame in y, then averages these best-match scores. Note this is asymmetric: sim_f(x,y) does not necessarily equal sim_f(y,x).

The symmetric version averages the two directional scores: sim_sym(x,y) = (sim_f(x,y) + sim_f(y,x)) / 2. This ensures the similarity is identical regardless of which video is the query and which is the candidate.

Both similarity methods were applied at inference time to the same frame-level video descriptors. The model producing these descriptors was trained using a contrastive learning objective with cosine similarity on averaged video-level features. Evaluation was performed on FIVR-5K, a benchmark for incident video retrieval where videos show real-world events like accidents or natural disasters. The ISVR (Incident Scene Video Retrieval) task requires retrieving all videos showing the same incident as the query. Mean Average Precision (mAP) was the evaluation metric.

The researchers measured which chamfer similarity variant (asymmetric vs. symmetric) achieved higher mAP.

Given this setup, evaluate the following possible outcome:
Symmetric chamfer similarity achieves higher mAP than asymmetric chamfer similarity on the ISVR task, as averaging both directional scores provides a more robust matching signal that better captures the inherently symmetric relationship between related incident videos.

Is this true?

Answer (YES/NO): NO